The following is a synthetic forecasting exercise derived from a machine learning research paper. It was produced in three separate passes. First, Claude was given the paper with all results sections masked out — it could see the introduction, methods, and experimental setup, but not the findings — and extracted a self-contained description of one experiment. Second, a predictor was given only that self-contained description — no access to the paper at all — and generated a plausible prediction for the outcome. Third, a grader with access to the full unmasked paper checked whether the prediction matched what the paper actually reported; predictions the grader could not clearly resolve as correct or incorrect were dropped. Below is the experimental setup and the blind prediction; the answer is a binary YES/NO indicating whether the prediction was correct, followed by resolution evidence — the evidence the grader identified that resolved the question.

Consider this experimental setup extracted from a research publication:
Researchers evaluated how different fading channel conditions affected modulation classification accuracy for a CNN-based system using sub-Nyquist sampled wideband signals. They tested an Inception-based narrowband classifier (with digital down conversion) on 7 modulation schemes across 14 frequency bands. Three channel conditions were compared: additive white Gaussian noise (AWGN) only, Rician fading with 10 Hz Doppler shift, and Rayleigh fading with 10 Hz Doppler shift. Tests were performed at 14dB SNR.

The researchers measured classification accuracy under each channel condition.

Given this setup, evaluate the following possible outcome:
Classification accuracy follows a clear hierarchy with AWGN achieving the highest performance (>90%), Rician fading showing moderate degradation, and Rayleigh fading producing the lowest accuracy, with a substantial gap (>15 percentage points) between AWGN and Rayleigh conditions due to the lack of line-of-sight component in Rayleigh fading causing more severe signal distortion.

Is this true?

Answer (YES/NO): NO